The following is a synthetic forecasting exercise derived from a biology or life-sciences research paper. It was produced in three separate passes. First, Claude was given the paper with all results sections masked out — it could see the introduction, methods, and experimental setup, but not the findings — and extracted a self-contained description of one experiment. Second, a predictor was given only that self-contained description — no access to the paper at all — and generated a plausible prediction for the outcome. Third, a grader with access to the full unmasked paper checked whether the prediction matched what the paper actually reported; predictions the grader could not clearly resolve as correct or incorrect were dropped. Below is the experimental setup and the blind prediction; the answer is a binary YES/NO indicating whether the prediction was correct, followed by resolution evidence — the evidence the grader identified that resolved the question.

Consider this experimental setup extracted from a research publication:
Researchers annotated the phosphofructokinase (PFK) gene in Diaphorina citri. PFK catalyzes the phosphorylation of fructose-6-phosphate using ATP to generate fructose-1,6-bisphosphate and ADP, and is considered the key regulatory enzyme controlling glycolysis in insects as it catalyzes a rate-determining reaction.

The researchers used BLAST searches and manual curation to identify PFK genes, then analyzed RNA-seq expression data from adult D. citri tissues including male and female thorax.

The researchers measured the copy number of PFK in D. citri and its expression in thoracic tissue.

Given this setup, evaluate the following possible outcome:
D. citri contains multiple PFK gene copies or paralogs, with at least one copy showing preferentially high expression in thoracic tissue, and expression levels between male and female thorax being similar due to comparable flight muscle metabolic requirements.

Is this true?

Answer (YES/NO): NO